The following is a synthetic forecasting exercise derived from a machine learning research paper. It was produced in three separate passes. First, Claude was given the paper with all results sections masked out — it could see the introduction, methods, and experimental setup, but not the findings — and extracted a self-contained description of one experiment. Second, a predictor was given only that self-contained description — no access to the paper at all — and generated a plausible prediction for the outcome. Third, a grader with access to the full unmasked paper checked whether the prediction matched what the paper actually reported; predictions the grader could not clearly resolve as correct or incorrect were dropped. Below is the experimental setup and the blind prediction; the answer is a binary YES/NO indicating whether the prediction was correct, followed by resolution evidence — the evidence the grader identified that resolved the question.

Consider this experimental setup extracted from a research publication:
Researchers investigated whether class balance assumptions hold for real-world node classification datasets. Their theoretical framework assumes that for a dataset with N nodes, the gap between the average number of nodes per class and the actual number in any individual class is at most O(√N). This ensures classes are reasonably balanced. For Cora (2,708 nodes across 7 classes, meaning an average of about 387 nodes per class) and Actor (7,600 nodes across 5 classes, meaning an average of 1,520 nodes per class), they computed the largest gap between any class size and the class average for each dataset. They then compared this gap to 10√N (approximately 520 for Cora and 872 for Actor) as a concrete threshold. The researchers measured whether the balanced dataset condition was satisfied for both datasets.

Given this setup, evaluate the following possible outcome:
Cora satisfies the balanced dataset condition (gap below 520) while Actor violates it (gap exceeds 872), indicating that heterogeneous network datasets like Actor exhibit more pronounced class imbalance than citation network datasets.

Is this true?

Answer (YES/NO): NO